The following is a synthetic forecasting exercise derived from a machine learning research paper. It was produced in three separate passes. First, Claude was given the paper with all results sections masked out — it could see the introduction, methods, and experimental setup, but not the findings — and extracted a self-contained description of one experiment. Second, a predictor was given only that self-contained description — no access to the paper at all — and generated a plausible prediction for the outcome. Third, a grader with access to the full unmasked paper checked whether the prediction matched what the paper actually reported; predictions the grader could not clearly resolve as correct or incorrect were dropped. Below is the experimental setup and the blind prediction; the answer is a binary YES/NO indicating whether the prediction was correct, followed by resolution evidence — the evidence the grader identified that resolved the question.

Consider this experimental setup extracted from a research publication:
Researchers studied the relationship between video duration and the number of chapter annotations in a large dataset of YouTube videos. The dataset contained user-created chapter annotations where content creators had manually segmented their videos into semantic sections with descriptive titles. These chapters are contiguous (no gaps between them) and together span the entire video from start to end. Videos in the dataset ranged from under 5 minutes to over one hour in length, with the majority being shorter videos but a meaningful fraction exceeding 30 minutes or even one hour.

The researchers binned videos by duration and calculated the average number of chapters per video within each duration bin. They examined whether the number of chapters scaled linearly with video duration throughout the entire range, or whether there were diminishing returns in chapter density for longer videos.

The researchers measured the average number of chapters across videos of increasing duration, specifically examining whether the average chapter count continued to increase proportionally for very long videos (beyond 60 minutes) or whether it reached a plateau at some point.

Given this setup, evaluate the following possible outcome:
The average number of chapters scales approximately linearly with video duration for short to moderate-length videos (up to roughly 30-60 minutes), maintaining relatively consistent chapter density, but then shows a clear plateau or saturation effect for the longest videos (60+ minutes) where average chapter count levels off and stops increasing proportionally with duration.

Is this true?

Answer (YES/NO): YES